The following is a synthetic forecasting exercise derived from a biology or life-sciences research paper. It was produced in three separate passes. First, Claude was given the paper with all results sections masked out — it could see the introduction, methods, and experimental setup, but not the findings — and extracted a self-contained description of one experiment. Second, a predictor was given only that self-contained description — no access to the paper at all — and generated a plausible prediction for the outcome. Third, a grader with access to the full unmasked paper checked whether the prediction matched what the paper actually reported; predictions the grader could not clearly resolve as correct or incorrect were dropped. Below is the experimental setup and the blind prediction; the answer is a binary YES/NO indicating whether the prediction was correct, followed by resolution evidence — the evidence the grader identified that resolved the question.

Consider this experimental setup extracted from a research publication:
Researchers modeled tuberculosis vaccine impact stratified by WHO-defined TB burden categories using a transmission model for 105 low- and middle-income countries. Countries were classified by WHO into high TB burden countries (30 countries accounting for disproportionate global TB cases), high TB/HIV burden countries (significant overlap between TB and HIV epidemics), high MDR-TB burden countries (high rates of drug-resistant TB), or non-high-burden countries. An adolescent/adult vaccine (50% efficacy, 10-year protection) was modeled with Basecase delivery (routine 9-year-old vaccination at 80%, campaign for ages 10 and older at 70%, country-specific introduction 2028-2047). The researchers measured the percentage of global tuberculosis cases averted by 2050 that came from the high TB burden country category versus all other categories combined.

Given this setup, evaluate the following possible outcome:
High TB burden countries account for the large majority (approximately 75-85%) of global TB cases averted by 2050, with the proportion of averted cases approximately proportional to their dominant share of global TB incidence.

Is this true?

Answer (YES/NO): NO